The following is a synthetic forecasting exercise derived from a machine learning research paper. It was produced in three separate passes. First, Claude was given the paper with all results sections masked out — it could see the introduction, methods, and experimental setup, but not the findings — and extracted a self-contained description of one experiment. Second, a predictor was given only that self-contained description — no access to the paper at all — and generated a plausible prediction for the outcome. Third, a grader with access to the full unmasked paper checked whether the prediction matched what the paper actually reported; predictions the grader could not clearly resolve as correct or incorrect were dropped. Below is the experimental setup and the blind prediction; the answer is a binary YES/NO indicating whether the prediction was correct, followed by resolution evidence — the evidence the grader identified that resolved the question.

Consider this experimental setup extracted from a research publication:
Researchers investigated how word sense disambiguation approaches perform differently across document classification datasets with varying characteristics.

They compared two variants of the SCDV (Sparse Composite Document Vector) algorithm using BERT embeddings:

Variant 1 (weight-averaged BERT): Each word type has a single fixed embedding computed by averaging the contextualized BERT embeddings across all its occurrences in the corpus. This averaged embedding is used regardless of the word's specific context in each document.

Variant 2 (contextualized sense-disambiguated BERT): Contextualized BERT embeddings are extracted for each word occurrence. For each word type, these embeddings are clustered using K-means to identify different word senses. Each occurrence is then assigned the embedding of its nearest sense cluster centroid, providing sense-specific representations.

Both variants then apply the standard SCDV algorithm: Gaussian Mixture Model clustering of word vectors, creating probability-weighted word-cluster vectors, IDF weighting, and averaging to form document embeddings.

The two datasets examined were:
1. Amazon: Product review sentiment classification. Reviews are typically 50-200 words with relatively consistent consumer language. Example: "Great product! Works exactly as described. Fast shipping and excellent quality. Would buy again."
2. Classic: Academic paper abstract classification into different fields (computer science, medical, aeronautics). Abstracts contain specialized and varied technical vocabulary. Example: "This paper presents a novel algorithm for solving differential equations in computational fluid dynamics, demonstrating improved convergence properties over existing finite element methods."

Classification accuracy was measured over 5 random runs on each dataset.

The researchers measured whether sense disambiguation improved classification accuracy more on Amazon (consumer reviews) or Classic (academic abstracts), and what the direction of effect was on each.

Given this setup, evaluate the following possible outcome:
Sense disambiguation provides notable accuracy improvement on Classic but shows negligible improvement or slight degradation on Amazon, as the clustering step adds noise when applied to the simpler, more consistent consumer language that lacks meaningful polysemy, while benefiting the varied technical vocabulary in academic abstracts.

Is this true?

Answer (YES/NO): YES